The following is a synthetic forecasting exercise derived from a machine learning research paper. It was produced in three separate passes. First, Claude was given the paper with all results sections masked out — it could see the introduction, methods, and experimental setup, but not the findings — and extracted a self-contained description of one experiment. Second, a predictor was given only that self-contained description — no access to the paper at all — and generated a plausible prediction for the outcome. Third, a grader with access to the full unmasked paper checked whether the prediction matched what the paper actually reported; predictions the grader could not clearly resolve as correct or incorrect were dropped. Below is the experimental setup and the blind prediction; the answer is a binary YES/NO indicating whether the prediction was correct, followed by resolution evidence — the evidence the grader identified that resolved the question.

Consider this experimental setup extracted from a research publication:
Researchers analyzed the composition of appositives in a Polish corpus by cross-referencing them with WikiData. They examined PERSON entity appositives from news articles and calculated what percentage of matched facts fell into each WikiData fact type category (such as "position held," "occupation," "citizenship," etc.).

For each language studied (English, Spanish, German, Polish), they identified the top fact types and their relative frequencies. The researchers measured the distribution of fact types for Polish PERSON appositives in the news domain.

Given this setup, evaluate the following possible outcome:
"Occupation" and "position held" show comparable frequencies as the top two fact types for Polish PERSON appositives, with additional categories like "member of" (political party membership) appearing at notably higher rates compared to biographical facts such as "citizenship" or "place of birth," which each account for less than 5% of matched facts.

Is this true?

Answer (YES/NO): NO